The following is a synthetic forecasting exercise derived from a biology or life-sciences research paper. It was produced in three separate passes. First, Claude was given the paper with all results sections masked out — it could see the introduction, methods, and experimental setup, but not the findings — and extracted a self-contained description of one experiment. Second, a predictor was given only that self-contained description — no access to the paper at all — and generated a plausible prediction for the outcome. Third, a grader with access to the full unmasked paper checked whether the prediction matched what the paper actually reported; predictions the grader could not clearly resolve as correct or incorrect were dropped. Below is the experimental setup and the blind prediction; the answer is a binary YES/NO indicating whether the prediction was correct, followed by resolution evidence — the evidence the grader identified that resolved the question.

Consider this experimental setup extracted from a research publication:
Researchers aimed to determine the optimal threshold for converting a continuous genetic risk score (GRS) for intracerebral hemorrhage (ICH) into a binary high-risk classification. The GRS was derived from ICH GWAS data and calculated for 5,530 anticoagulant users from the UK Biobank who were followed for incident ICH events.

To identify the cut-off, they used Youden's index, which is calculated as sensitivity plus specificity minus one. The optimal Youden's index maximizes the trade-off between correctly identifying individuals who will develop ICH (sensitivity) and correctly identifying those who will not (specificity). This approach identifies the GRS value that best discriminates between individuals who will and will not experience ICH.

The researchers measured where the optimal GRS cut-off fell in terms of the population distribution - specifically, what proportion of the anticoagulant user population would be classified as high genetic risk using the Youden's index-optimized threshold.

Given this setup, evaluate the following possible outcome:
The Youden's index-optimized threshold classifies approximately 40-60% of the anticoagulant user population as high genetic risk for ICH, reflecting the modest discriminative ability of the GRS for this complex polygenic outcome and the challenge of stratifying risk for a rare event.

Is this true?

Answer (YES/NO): NO